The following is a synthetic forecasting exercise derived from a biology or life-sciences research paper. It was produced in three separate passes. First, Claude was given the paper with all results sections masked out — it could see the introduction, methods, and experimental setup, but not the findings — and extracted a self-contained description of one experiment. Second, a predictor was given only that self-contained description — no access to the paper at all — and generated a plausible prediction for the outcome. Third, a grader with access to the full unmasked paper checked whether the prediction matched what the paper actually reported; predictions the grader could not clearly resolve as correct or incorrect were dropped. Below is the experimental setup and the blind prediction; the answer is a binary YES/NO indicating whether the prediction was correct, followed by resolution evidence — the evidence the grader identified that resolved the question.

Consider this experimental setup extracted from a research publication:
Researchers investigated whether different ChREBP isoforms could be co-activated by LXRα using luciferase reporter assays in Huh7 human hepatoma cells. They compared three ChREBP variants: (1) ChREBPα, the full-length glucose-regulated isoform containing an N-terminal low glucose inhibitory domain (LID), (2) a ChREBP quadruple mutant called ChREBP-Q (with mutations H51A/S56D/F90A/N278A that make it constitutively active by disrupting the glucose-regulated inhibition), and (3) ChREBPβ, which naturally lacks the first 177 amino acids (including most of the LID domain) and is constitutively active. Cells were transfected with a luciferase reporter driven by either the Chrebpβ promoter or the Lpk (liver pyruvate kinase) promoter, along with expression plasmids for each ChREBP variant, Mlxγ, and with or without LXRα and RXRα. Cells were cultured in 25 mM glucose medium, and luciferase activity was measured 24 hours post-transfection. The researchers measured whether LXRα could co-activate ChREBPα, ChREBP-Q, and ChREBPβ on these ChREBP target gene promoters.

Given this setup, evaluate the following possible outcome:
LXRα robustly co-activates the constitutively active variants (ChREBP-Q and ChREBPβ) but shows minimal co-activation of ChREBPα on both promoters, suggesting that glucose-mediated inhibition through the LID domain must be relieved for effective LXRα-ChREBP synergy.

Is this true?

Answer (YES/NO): NO